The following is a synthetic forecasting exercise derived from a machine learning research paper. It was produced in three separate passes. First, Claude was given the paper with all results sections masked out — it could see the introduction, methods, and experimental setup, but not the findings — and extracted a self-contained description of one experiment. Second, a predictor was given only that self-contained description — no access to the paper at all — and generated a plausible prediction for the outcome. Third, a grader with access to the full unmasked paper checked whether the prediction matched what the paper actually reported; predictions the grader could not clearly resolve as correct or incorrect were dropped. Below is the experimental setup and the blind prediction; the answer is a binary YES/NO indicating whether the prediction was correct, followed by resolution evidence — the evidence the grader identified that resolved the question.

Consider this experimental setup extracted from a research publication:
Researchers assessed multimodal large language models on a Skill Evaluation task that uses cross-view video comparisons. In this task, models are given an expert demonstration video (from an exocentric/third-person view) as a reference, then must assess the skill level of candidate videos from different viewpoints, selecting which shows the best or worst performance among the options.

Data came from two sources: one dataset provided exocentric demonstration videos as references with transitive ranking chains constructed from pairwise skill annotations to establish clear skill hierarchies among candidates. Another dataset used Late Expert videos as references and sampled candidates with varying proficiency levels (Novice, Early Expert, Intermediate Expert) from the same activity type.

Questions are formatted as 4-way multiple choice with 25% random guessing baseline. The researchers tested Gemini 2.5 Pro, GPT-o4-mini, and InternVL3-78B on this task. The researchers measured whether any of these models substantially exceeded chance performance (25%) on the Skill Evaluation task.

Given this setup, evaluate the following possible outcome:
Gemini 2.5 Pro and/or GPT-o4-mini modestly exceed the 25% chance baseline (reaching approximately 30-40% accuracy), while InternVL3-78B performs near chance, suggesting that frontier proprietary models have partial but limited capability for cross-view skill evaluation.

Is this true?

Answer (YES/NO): NO